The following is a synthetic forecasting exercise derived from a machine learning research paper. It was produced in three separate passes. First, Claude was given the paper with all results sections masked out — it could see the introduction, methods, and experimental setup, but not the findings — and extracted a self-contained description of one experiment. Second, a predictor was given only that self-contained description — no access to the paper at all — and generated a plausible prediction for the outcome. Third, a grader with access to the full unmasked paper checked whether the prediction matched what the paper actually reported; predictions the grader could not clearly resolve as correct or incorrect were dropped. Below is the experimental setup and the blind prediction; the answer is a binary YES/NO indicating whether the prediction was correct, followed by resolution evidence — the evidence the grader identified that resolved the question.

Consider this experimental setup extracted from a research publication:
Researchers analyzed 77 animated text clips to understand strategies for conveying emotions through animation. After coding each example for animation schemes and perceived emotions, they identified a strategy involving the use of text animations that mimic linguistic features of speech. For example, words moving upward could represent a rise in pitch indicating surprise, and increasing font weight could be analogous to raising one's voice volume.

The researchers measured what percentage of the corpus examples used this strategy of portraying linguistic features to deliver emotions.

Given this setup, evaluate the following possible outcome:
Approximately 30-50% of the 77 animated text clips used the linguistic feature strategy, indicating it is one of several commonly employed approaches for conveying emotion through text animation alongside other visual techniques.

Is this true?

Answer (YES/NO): NO